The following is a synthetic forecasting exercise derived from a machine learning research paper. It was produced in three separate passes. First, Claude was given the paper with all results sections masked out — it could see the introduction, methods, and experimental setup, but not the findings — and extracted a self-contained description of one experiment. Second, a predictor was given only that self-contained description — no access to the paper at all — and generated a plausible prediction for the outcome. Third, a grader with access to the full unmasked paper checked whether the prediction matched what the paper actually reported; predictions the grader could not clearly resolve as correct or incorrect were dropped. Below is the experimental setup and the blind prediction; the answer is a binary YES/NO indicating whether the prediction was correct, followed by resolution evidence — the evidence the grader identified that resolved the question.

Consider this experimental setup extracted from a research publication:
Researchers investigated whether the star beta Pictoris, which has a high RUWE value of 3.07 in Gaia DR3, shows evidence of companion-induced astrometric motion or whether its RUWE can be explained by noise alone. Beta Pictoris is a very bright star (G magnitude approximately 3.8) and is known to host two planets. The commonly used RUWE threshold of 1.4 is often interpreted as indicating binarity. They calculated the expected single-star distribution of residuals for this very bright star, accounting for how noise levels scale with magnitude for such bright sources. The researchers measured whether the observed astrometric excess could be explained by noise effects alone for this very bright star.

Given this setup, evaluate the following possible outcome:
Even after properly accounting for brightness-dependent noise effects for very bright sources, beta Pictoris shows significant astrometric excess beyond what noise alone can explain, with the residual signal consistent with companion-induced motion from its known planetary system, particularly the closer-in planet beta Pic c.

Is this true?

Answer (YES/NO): NO